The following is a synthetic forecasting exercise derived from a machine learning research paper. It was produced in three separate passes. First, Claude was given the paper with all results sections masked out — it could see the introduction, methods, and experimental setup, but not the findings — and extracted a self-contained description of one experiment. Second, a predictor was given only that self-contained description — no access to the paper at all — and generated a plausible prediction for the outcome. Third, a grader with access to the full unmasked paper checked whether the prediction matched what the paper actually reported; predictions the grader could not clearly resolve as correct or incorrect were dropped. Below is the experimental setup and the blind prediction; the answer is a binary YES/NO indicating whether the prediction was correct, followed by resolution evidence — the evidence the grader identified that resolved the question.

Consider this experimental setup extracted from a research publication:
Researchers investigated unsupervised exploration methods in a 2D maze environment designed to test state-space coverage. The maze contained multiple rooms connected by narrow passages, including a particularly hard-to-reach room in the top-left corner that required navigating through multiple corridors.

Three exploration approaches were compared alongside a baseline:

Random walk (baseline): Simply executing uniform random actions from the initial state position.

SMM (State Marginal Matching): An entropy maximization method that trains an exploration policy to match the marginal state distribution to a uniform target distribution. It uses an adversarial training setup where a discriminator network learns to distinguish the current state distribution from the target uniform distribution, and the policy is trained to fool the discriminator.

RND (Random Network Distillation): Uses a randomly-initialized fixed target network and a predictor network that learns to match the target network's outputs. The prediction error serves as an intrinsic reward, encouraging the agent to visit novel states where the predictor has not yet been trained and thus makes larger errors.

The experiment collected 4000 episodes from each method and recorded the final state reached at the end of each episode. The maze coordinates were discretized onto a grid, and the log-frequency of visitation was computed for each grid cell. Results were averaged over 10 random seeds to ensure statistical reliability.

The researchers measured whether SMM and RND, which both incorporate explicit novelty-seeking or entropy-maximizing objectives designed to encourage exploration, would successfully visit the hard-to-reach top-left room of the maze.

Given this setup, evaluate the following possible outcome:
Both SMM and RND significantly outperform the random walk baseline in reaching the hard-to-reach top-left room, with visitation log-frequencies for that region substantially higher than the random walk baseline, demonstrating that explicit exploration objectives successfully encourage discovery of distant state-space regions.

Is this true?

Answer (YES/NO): NO